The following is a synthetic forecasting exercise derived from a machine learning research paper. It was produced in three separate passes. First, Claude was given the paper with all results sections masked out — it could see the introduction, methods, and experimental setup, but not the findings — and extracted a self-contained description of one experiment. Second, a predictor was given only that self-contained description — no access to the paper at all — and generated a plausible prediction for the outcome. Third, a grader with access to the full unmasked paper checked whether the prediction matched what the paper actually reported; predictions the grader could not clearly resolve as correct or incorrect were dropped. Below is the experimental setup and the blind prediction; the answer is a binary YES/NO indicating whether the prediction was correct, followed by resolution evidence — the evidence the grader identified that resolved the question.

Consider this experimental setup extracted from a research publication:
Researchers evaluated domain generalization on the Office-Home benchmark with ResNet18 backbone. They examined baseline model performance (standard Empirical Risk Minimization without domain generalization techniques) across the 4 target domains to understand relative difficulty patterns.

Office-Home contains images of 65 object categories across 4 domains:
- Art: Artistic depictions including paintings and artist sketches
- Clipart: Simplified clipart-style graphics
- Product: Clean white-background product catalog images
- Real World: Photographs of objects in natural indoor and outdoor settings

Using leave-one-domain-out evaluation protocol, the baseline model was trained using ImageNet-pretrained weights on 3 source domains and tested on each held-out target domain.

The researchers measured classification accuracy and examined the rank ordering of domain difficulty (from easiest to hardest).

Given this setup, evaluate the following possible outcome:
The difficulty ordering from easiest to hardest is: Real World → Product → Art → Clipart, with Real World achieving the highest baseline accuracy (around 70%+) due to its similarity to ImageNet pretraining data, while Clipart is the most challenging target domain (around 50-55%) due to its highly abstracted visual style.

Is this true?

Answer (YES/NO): NO